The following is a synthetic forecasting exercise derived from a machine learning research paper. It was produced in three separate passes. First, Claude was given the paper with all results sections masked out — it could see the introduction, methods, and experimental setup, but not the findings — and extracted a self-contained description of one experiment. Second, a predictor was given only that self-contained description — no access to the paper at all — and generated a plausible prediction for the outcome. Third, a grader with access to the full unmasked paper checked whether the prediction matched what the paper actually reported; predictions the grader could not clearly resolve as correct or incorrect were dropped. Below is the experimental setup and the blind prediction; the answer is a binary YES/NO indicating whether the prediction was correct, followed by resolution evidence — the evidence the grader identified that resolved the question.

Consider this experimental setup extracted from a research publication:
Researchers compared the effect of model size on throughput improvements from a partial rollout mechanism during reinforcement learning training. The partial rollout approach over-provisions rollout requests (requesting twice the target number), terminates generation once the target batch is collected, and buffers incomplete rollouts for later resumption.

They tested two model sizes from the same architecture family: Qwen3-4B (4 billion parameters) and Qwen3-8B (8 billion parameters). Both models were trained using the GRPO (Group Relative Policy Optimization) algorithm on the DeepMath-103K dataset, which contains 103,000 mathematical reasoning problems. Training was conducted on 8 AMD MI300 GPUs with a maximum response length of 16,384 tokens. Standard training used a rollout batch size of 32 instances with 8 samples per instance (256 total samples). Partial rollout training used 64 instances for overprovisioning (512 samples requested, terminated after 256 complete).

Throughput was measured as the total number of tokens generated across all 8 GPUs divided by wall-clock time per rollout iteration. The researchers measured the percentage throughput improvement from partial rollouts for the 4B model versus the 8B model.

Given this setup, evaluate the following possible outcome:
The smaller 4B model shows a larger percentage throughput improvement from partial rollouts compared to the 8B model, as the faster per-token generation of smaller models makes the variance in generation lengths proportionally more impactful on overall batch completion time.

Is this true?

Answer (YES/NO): NO